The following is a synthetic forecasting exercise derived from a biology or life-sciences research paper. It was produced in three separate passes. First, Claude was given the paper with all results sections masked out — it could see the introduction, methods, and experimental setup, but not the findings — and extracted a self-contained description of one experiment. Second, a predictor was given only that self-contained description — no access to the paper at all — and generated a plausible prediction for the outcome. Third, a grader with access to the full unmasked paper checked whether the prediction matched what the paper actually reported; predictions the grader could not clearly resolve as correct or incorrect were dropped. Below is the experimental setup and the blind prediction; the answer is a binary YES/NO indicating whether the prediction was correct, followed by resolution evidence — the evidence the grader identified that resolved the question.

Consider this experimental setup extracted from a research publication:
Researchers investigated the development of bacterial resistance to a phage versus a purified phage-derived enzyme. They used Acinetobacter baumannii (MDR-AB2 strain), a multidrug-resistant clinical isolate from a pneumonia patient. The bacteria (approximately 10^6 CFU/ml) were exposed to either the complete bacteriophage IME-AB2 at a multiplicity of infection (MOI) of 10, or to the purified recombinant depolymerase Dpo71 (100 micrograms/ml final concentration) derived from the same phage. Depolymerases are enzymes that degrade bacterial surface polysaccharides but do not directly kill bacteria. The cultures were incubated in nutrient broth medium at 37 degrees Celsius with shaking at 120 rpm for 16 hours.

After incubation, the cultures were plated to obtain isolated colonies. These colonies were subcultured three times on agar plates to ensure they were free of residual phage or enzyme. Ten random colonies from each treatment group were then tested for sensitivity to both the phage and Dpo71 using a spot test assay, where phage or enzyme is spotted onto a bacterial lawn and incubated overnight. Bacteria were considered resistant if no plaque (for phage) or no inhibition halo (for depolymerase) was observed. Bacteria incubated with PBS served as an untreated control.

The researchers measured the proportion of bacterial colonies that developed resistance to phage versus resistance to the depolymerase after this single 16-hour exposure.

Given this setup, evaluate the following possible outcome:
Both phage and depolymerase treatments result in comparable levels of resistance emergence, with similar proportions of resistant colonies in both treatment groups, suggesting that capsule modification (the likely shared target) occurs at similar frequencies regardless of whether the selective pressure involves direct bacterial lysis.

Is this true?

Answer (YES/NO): NO